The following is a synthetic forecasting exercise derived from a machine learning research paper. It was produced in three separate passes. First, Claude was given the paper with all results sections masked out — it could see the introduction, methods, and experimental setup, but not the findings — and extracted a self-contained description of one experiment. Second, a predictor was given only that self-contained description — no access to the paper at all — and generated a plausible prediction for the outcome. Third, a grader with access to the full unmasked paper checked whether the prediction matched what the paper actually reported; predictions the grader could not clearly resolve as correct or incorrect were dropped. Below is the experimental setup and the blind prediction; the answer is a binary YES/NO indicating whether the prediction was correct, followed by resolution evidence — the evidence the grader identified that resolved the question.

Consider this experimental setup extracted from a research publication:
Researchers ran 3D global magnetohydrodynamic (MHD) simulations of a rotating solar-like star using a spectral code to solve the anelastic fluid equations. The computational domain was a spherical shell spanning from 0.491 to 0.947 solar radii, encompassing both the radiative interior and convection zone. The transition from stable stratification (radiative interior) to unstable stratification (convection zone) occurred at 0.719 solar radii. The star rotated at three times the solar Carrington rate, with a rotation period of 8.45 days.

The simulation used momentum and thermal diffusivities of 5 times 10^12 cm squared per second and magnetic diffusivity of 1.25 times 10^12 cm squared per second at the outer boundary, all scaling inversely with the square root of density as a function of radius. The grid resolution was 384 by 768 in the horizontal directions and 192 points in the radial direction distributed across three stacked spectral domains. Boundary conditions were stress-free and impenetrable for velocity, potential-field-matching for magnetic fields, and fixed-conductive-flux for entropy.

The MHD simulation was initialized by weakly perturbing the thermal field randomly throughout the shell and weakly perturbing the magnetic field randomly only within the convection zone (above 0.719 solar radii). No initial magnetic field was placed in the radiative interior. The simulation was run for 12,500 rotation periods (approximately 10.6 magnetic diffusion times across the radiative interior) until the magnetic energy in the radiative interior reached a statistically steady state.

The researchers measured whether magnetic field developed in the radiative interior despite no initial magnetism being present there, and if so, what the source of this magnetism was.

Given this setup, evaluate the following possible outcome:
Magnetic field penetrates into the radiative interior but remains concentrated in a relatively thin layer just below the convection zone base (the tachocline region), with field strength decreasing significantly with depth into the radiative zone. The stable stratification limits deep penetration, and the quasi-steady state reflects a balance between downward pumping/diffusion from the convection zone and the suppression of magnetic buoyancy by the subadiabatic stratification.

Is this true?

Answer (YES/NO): NO